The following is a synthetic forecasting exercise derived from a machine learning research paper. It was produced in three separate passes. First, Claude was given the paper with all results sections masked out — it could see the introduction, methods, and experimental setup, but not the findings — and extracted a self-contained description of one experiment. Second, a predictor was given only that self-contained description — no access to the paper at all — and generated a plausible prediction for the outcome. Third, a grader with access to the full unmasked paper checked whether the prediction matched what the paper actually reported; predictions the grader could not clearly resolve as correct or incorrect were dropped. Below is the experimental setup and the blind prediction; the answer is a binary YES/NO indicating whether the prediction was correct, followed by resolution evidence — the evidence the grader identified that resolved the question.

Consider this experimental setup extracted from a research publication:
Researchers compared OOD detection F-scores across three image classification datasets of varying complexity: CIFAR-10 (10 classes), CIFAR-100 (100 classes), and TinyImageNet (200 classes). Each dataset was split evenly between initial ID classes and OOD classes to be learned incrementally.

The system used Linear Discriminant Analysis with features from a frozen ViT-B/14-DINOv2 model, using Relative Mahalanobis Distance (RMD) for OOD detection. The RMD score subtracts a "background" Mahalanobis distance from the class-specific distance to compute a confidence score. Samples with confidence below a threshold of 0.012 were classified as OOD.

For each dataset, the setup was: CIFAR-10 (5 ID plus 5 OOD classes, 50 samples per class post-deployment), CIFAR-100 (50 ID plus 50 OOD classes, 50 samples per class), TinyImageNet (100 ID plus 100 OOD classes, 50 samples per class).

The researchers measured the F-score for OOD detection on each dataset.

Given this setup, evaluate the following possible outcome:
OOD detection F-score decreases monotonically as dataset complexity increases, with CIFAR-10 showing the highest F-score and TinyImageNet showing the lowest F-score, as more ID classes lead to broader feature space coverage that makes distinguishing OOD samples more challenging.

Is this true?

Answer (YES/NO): NO